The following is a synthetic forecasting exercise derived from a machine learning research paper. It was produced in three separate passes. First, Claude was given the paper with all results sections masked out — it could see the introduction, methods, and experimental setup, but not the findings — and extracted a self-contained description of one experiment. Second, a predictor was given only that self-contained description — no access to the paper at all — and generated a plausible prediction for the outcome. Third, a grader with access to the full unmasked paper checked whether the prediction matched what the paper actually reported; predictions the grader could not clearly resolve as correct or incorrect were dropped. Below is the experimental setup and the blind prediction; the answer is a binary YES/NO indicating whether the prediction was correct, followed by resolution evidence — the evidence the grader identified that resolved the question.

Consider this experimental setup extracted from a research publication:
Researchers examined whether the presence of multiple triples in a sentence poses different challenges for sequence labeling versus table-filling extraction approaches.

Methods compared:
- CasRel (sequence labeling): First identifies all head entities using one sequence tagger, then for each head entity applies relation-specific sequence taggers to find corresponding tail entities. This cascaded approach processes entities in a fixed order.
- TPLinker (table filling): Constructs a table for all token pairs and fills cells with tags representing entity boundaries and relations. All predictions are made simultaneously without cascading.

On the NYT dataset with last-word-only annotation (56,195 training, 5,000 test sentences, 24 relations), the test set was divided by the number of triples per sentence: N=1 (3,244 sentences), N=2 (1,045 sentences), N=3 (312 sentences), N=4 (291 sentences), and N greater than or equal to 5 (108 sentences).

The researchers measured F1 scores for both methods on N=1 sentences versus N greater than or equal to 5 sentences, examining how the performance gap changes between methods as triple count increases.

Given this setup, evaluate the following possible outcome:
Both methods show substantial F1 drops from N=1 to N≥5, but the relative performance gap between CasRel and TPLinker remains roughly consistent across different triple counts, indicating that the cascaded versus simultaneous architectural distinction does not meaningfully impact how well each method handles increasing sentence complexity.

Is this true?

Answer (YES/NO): NO